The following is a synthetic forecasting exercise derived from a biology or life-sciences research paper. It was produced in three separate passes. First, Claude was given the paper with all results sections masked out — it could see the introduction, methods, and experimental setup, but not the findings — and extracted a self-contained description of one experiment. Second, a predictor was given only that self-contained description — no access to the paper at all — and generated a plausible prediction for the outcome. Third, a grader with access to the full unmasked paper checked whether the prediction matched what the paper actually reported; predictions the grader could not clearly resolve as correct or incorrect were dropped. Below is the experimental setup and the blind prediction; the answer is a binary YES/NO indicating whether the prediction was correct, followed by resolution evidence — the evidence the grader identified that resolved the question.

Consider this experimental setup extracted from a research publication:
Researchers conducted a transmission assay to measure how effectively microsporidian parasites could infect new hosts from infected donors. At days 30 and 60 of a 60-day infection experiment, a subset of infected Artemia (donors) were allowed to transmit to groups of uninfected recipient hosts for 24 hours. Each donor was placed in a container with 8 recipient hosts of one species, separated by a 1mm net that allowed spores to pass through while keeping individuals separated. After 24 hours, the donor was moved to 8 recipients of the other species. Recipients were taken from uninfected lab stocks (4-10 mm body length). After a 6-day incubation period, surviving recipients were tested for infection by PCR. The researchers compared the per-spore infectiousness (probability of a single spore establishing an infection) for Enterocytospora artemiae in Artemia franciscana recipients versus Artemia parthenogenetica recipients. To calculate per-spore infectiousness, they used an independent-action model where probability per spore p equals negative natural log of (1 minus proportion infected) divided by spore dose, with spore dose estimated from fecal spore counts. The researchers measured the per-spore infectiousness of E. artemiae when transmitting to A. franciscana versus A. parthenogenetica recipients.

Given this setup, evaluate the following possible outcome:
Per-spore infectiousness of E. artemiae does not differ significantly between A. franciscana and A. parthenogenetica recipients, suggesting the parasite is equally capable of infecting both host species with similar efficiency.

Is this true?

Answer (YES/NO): NO